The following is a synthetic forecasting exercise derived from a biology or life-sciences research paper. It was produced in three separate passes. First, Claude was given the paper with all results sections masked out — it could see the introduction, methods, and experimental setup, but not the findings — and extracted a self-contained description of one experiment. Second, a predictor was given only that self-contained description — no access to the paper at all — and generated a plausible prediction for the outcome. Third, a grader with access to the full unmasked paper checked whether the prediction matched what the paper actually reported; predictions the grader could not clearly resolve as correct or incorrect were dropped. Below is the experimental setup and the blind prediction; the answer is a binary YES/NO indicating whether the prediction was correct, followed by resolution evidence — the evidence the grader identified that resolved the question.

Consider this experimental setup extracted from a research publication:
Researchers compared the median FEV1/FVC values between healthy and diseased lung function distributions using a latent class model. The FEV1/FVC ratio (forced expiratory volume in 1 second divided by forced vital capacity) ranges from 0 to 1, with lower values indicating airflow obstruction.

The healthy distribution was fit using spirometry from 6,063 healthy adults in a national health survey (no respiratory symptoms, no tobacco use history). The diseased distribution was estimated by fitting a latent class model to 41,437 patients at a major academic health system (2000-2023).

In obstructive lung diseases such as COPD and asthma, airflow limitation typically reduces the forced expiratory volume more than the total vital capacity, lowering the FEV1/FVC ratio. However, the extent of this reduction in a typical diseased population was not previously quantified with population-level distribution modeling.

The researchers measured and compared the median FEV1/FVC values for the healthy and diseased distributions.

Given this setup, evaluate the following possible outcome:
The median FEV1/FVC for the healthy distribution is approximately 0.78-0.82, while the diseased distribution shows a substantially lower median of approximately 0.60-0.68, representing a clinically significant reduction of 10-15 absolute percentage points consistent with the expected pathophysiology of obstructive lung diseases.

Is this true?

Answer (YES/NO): NO